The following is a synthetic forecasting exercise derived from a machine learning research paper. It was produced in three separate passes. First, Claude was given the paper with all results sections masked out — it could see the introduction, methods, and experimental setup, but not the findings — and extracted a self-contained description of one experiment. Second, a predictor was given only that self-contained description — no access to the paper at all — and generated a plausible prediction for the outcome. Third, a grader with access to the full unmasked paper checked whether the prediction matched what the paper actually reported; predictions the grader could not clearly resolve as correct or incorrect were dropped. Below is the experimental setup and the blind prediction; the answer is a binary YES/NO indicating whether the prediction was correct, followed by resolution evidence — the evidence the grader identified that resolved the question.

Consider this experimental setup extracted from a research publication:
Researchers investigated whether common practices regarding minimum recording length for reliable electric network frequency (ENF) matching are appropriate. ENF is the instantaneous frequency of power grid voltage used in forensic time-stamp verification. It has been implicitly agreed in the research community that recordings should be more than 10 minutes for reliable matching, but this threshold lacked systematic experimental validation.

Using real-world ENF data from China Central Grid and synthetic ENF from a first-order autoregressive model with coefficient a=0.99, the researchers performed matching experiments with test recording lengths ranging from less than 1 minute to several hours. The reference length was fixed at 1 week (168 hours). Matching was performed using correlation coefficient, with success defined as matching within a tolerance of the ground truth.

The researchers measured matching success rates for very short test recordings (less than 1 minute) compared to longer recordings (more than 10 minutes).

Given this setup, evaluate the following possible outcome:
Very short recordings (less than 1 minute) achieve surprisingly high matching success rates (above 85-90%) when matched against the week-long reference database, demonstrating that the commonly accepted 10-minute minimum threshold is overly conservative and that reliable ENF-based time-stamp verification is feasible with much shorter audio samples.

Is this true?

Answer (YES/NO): NO